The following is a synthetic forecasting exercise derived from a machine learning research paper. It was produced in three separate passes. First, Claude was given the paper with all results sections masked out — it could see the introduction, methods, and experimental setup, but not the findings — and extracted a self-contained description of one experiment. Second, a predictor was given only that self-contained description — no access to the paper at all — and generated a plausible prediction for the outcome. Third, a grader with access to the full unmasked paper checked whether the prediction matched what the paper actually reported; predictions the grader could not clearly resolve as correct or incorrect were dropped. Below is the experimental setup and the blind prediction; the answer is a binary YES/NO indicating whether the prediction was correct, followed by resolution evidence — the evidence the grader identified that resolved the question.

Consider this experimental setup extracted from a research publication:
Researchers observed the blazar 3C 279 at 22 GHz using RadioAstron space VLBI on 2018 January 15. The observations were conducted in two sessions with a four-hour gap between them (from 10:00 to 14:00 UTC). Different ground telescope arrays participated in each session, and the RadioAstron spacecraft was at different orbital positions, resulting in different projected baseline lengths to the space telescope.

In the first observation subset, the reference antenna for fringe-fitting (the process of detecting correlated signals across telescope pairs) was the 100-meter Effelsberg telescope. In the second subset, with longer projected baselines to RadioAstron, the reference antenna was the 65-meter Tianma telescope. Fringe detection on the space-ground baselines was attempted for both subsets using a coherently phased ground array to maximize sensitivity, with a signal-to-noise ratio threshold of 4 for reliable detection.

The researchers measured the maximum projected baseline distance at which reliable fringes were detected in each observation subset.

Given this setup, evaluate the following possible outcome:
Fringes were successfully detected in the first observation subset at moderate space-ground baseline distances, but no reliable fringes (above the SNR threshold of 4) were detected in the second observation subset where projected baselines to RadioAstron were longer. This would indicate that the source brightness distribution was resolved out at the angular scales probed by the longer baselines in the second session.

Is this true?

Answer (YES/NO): YES